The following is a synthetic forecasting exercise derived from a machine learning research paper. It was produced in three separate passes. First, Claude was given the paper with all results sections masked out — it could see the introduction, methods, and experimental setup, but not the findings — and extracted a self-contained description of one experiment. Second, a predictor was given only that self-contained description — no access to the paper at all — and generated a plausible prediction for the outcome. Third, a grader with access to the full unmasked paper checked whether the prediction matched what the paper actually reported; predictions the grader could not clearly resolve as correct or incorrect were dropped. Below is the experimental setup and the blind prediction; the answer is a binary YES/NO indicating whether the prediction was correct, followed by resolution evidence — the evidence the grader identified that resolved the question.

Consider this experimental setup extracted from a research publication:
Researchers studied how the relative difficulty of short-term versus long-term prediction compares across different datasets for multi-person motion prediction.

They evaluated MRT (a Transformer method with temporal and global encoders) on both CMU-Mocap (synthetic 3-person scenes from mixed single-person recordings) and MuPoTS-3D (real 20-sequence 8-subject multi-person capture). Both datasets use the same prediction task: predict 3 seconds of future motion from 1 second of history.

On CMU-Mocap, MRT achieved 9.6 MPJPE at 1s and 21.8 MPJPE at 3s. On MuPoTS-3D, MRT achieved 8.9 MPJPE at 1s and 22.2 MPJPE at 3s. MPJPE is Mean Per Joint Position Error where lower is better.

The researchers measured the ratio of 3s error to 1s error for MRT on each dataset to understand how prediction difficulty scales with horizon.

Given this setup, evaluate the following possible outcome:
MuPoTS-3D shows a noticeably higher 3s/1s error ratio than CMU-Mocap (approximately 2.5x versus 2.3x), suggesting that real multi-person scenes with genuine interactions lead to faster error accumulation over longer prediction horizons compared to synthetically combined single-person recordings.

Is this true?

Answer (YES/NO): YES